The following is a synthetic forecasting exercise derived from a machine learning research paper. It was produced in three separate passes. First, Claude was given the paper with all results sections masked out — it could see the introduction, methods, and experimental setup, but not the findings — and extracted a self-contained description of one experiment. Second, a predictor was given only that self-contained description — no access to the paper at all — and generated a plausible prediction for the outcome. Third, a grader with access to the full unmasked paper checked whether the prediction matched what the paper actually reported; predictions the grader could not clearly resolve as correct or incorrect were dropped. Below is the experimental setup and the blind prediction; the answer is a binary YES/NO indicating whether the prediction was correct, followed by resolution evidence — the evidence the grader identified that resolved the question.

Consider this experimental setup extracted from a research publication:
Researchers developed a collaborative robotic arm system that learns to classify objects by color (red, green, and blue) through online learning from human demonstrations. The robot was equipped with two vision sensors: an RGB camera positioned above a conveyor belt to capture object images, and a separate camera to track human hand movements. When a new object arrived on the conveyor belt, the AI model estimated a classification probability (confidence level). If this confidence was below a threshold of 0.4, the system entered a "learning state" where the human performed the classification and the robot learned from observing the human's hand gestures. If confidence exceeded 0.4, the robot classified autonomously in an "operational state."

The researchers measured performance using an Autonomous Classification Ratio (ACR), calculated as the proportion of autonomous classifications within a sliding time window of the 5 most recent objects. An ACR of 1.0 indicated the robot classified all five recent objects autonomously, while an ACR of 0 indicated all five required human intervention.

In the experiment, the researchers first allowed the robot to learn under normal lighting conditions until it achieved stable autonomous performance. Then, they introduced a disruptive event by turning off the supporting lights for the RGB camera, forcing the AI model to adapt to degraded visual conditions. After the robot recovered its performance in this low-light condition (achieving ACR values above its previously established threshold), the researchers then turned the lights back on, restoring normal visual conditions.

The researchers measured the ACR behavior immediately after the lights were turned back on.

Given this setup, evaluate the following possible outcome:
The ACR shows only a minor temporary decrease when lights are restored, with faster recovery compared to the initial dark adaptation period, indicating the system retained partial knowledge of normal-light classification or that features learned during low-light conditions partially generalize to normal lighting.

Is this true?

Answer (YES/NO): NO